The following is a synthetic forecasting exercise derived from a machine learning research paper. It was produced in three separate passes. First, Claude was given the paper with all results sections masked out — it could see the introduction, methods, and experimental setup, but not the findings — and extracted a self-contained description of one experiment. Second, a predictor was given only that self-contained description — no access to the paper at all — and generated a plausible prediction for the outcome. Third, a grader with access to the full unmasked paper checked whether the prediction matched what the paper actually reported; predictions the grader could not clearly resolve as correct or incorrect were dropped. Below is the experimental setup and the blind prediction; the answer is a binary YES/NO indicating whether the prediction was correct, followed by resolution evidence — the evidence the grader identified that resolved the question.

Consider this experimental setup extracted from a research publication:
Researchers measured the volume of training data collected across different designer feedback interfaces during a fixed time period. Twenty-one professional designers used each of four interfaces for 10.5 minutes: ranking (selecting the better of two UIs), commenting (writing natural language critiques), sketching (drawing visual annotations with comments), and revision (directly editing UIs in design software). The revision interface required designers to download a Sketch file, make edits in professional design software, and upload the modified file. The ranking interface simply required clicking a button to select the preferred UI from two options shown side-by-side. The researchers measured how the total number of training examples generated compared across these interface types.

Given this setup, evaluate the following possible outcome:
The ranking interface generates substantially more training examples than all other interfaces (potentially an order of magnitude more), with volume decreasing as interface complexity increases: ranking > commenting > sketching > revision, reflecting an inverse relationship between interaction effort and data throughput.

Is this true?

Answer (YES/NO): NO